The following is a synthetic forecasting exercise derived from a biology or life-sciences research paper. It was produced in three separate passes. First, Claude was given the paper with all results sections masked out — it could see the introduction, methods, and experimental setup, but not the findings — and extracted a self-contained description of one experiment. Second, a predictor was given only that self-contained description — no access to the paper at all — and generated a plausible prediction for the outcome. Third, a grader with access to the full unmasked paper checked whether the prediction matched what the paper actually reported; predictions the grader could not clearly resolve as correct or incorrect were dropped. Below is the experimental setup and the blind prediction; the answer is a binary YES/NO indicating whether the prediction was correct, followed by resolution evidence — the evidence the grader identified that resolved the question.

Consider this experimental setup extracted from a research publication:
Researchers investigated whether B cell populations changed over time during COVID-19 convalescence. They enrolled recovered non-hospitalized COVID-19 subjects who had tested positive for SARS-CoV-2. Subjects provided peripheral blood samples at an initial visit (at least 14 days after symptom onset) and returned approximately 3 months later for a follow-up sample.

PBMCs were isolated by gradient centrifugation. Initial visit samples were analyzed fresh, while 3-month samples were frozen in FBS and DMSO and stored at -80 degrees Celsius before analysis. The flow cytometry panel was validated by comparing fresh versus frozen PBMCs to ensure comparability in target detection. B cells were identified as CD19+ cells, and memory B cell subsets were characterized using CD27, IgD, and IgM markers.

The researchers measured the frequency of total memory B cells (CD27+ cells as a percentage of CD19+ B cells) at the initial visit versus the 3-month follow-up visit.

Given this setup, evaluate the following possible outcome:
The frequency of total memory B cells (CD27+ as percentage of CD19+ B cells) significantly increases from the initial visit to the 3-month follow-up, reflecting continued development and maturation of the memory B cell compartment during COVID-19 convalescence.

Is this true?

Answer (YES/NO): NO